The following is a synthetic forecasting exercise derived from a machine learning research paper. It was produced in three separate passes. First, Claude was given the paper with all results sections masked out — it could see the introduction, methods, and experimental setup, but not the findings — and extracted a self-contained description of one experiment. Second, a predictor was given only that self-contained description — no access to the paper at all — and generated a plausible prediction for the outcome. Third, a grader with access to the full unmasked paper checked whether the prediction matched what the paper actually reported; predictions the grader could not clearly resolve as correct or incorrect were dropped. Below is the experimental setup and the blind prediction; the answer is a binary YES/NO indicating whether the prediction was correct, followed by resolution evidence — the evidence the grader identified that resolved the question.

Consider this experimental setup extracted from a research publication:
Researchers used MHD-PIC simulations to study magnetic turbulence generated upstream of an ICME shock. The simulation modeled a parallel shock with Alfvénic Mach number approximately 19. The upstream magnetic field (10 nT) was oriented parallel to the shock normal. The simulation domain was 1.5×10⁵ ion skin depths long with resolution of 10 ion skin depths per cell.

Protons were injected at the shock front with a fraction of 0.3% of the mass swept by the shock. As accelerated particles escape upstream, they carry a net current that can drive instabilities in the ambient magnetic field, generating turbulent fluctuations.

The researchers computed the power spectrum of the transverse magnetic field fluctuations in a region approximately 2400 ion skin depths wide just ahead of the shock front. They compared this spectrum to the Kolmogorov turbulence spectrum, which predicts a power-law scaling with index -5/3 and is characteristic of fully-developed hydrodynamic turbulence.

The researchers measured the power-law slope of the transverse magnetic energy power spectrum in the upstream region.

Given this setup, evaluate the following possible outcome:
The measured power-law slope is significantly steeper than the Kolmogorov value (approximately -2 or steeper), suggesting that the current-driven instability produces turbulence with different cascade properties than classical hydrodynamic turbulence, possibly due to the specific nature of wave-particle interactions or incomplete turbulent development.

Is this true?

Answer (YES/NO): NO